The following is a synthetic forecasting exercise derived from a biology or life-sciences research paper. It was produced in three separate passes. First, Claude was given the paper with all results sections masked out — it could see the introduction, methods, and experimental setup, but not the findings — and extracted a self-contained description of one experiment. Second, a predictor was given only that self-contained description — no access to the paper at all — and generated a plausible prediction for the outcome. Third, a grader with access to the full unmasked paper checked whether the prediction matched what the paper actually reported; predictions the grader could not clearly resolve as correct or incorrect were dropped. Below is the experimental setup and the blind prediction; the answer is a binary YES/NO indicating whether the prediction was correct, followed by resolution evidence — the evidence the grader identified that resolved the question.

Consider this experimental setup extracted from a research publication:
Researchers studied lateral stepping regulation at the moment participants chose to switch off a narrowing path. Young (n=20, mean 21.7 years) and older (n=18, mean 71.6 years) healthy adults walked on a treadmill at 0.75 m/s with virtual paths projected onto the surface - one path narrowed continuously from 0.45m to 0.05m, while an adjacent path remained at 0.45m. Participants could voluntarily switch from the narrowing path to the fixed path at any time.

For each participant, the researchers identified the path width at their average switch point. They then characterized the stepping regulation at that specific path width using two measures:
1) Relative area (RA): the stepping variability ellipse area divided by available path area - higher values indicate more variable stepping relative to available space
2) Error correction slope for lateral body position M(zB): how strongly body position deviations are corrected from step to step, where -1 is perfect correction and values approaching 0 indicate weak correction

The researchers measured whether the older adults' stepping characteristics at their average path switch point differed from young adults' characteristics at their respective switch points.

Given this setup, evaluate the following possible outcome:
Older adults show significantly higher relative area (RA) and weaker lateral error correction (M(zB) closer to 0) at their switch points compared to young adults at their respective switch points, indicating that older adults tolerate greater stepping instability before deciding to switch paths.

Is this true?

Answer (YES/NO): NO